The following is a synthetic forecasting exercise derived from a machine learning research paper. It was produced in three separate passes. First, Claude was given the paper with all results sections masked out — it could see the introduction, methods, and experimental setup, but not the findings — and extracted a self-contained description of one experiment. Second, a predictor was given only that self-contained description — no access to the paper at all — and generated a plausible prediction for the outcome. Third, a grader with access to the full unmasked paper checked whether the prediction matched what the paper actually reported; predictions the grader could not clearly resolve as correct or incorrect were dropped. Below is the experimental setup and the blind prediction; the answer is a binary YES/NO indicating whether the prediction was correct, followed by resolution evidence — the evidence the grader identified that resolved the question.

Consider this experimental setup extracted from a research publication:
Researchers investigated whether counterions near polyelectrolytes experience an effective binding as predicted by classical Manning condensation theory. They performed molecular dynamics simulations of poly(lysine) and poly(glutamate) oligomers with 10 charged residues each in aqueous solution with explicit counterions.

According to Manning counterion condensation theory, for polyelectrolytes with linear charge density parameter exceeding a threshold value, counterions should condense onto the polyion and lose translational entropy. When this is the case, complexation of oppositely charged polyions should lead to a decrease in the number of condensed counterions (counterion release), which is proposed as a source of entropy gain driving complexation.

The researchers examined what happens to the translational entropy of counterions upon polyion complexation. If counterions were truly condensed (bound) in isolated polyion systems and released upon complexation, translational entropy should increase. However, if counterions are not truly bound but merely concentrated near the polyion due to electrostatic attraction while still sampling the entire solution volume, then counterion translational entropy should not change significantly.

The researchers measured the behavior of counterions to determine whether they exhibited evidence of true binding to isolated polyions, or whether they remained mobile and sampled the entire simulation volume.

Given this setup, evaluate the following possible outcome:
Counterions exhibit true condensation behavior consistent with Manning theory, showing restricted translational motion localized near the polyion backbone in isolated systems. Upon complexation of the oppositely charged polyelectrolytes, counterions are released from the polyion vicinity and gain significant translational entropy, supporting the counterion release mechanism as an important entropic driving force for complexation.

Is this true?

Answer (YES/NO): NO